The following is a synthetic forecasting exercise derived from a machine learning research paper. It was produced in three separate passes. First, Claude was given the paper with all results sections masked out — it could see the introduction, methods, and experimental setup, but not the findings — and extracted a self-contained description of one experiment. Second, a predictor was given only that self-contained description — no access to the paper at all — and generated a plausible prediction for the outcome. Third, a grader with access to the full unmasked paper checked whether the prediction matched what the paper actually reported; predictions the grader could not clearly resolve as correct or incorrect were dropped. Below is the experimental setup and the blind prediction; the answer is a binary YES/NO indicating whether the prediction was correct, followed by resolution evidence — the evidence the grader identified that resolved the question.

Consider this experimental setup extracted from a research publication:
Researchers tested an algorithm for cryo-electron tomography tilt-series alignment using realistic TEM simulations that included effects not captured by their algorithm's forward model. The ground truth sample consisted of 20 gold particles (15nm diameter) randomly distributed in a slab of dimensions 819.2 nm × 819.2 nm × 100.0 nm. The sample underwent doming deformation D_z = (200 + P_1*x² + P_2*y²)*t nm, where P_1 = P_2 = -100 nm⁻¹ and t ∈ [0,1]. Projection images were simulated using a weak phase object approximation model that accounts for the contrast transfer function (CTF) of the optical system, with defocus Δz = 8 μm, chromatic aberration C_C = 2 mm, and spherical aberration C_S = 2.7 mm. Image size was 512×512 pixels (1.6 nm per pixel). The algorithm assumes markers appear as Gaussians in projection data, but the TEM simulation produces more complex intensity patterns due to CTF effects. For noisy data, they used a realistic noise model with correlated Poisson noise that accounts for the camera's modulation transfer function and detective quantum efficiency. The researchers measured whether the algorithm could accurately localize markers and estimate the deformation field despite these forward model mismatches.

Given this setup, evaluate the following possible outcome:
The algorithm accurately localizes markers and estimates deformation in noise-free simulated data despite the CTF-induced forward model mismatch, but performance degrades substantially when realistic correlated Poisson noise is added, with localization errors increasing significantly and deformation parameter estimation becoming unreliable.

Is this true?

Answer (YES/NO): NO